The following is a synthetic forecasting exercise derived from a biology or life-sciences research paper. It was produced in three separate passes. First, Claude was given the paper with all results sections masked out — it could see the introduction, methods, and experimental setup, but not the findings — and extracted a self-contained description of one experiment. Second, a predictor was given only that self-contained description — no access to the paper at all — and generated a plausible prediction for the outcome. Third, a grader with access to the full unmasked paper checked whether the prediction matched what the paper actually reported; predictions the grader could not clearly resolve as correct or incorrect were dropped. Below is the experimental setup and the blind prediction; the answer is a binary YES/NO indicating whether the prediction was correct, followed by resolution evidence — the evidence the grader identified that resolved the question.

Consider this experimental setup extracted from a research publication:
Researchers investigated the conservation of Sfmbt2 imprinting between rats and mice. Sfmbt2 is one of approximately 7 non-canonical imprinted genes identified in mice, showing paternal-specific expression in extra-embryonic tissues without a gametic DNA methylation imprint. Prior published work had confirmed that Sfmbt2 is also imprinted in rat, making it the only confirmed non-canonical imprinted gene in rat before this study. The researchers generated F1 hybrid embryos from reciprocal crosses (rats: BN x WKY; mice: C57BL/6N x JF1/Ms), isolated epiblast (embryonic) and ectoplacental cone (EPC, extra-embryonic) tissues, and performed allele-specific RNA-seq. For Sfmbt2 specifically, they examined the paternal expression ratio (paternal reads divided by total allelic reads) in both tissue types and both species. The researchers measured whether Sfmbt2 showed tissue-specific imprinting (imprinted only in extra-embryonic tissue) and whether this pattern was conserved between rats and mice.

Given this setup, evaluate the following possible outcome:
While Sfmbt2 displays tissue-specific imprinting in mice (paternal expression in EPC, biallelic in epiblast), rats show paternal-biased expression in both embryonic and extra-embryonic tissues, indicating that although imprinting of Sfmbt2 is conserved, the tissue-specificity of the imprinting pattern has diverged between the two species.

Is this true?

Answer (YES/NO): NO